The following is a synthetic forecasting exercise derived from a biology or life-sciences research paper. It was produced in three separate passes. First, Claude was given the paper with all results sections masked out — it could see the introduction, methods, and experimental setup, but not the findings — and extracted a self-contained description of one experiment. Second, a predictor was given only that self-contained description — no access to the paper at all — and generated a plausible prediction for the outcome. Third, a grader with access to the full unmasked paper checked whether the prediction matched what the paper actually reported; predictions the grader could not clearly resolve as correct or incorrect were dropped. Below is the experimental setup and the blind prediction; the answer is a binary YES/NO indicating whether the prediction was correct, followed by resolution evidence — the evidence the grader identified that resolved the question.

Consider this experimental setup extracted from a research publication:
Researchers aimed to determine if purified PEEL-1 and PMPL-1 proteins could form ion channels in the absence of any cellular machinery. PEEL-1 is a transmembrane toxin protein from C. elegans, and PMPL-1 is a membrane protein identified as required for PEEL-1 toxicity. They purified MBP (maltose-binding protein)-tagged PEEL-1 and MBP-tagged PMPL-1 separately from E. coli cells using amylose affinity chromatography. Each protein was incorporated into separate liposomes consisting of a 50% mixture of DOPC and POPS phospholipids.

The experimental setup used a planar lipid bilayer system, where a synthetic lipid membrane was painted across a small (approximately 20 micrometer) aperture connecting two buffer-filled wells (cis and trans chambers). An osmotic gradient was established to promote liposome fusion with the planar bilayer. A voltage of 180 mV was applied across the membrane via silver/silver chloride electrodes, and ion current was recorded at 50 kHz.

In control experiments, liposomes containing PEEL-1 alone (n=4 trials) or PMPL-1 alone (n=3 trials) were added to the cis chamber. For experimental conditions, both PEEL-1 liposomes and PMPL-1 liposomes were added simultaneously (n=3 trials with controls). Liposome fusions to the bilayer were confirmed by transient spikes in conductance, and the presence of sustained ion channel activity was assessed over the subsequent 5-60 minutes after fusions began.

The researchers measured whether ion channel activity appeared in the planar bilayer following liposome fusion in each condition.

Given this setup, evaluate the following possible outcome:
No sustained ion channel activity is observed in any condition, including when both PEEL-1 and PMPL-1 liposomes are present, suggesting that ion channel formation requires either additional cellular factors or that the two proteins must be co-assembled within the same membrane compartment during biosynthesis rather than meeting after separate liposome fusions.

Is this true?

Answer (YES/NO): NO